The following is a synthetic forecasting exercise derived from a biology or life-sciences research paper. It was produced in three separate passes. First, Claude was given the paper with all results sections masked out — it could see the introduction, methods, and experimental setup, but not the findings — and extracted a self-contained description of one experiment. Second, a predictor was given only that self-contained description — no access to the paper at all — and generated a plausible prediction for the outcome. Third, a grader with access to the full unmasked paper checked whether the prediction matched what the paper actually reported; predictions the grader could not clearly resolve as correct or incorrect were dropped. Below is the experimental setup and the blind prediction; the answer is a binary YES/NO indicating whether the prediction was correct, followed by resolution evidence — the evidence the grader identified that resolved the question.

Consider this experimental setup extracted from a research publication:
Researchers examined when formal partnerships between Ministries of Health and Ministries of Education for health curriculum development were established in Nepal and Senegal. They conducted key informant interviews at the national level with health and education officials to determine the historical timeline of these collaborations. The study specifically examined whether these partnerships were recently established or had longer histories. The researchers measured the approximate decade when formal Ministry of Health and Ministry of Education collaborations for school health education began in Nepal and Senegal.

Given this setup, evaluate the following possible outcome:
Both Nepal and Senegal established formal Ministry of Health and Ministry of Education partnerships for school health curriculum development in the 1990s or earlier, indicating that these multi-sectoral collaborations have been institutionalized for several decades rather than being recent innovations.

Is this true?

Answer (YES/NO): YES